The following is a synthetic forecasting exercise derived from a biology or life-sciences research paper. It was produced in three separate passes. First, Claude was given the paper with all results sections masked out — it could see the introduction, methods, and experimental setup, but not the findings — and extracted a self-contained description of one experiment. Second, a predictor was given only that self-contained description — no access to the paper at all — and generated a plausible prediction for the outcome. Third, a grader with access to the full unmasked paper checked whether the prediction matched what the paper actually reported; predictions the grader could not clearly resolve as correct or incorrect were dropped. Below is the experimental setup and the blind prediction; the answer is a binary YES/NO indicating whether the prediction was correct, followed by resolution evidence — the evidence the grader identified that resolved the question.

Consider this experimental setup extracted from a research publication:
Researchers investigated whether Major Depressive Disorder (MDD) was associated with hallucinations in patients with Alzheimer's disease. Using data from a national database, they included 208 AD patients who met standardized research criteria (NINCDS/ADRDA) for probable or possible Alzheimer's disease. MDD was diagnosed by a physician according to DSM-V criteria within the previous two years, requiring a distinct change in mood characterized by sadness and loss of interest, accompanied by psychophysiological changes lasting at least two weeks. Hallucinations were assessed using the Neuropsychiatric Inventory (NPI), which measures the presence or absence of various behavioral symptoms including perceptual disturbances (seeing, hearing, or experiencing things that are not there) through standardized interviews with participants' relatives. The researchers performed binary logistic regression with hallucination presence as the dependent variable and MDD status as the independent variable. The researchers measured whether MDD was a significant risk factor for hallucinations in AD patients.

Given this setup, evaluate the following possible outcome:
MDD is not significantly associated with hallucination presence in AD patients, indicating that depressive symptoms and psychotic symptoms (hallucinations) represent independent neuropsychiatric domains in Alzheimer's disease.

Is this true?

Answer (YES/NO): YES